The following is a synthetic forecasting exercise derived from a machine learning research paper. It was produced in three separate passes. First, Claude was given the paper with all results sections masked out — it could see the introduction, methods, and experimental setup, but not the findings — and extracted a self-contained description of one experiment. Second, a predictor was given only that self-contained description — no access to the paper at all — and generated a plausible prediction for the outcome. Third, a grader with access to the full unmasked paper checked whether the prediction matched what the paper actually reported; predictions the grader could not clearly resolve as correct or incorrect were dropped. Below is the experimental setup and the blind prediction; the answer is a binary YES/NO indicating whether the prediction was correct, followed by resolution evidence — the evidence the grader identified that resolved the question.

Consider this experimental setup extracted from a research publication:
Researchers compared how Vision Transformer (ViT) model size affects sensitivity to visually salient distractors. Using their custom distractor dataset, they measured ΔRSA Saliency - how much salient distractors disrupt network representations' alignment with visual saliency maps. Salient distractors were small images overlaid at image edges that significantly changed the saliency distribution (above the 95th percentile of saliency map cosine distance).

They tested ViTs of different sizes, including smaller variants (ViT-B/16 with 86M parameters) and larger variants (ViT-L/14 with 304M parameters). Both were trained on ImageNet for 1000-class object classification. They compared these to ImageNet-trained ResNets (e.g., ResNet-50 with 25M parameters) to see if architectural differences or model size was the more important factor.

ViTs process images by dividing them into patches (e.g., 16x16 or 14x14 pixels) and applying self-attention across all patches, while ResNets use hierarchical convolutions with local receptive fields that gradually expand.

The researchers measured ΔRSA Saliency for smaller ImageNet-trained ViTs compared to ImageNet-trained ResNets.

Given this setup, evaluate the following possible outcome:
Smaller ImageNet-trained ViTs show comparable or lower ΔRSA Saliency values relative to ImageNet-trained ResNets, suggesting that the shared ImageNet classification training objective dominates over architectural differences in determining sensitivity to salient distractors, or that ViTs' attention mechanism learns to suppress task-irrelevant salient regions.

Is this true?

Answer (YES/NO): YES